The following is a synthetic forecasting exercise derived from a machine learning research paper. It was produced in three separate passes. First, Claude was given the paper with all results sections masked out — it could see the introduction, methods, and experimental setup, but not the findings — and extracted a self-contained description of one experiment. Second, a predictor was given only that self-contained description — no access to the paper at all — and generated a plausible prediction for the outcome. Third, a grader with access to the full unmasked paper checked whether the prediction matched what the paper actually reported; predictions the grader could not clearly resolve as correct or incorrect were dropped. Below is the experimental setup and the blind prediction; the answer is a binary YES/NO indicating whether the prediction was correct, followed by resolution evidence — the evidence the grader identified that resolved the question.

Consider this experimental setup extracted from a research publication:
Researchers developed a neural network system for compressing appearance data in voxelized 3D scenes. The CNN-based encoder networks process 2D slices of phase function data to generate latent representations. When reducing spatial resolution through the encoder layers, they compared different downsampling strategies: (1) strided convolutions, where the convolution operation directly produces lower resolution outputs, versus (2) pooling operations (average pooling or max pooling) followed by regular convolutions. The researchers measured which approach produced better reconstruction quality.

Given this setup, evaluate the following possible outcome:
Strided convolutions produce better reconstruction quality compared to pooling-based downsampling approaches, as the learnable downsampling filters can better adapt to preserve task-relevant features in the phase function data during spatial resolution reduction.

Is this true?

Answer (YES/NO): YES